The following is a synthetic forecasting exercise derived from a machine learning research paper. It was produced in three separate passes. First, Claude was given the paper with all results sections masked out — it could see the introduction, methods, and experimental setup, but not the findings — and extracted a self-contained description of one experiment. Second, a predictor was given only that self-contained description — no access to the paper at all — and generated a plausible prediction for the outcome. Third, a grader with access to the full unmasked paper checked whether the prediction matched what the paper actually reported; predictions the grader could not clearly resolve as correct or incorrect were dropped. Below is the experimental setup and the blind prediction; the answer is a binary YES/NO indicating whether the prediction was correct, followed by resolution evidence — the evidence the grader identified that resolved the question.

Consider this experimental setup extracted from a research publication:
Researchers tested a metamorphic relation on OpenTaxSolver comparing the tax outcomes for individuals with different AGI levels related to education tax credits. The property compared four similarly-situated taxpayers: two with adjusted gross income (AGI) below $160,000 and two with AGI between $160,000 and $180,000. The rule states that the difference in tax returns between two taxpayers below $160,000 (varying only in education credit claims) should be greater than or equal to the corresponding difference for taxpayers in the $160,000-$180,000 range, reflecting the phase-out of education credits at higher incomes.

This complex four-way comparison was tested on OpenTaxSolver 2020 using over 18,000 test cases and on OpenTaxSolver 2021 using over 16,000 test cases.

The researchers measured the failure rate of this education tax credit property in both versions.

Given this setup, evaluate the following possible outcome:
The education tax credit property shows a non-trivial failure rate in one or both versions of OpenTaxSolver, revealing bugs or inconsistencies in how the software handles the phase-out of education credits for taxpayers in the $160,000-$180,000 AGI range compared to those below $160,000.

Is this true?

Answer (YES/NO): NO